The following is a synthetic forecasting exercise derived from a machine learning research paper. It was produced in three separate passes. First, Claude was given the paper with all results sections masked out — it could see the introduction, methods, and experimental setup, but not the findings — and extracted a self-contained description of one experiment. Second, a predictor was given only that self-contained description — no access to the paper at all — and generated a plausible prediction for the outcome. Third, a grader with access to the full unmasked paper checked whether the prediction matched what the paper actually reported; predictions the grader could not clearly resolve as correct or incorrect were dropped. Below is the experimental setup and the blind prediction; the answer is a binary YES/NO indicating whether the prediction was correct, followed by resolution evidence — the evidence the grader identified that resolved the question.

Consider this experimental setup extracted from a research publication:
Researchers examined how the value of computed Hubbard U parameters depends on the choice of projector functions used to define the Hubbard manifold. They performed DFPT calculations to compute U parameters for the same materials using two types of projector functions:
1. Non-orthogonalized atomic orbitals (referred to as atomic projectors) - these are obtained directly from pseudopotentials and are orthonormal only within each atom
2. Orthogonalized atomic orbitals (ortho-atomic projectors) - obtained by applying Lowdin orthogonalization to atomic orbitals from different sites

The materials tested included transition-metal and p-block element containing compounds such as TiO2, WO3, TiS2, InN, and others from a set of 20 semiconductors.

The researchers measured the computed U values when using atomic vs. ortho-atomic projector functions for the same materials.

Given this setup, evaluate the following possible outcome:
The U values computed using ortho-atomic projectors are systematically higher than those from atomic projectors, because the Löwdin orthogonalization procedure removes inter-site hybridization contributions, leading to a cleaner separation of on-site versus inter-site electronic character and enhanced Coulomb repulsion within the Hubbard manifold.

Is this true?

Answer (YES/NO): NO